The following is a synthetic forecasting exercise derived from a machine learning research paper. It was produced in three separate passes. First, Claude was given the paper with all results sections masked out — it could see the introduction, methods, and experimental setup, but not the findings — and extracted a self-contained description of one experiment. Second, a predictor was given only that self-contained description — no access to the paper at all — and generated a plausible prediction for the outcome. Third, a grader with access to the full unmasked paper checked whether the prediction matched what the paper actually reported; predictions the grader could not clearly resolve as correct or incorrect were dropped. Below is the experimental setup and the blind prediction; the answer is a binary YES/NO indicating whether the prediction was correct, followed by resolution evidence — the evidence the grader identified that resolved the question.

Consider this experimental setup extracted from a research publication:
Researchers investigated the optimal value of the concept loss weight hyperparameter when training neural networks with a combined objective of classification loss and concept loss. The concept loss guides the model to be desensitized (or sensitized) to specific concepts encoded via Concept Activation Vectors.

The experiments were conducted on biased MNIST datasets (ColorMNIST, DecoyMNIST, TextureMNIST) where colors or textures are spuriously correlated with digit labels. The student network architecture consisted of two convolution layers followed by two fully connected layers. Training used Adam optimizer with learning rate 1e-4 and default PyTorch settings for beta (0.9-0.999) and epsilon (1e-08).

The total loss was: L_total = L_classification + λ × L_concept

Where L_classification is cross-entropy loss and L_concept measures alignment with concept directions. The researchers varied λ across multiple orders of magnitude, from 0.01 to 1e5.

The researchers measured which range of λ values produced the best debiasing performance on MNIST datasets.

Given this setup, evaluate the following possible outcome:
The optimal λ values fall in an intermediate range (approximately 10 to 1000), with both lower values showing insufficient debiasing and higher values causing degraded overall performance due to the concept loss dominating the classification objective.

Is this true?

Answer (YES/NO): YES